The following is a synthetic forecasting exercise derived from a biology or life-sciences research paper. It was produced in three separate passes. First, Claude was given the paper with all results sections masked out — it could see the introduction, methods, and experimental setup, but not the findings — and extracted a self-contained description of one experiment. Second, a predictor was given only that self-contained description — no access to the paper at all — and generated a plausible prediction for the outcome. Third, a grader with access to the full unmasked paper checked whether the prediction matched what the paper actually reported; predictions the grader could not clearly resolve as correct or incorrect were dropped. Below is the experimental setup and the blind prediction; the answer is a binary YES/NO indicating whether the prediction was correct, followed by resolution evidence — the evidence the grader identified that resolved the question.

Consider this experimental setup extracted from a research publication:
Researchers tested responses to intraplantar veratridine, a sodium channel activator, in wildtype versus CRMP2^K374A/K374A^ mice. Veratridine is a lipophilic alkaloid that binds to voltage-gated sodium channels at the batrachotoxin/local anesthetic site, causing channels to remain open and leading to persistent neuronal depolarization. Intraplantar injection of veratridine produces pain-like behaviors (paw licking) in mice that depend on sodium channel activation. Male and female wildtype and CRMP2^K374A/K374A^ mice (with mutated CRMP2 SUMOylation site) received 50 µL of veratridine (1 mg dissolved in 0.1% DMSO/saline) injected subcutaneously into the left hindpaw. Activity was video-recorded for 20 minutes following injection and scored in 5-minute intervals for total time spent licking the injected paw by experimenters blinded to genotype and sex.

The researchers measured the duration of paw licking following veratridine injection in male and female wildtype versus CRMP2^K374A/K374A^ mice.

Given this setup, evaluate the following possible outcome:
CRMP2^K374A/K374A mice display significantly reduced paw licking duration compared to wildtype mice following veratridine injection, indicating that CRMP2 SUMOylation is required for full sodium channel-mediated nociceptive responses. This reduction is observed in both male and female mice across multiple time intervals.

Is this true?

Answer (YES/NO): NO